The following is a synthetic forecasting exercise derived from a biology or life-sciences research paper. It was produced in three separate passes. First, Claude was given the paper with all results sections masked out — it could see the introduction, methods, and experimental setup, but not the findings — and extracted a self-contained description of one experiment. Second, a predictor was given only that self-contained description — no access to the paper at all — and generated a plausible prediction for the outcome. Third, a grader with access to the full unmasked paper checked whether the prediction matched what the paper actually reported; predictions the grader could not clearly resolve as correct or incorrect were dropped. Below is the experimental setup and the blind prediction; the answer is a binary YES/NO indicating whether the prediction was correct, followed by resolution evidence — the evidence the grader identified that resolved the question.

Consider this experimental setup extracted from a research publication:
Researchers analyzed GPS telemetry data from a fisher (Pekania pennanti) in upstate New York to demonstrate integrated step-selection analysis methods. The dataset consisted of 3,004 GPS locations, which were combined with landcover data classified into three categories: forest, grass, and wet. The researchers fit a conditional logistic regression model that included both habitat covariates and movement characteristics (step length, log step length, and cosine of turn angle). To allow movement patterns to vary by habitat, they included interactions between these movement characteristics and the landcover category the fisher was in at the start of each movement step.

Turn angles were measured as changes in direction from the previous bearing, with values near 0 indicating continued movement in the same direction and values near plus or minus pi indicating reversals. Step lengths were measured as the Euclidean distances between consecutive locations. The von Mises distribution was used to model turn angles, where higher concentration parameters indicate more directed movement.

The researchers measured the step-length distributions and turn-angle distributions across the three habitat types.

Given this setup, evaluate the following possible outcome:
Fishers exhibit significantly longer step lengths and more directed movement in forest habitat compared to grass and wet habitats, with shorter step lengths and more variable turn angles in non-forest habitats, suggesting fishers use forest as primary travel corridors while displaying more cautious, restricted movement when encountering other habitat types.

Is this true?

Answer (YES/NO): NO